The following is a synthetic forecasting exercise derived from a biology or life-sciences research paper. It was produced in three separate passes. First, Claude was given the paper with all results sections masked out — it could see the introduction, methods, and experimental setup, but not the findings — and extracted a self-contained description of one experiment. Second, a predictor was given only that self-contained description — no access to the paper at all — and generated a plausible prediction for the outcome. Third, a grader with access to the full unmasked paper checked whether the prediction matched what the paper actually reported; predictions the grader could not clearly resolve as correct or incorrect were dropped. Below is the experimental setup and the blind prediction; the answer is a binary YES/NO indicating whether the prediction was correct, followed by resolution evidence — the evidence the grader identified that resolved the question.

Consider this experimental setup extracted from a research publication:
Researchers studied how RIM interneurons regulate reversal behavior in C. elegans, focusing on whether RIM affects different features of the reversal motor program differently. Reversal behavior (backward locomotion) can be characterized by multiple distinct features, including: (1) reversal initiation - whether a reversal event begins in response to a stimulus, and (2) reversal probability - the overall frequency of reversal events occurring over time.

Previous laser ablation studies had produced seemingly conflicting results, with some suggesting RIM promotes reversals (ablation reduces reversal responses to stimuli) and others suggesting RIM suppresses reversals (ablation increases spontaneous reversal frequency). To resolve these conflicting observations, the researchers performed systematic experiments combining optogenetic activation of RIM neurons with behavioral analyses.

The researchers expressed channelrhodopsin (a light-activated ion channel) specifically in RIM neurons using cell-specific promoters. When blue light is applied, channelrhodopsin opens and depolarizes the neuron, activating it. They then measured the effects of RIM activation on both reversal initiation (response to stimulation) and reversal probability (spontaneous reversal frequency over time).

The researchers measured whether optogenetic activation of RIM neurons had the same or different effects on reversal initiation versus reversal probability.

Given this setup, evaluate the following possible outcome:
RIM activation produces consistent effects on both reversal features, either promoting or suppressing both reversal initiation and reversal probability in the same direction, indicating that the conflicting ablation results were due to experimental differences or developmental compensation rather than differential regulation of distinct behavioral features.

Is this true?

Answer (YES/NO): NO